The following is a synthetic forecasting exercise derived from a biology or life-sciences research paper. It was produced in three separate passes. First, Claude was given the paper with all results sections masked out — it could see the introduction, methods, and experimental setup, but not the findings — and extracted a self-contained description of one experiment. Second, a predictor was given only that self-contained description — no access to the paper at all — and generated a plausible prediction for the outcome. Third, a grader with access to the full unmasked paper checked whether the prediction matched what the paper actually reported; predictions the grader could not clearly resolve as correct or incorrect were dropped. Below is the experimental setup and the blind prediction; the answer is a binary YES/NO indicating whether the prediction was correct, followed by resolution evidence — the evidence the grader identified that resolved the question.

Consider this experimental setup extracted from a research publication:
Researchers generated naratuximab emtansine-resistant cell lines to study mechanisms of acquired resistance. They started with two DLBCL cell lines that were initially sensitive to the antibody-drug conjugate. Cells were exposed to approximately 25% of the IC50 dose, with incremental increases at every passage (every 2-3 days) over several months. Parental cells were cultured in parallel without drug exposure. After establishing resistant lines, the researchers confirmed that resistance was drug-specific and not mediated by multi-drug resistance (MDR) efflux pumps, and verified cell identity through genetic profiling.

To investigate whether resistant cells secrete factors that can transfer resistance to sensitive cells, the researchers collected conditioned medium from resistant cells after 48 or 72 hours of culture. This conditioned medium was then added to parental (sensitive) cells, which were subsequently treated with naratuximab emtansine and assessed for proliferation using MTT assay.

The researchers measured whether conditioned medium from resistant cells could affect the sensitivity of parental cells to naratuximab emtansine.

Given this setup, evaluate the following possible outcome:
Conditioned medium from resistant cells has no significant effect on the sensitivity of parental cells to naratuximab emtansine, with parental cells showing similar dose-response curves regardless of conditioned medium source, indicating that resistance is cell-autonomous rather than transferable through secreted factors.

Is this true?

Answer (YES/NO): YES